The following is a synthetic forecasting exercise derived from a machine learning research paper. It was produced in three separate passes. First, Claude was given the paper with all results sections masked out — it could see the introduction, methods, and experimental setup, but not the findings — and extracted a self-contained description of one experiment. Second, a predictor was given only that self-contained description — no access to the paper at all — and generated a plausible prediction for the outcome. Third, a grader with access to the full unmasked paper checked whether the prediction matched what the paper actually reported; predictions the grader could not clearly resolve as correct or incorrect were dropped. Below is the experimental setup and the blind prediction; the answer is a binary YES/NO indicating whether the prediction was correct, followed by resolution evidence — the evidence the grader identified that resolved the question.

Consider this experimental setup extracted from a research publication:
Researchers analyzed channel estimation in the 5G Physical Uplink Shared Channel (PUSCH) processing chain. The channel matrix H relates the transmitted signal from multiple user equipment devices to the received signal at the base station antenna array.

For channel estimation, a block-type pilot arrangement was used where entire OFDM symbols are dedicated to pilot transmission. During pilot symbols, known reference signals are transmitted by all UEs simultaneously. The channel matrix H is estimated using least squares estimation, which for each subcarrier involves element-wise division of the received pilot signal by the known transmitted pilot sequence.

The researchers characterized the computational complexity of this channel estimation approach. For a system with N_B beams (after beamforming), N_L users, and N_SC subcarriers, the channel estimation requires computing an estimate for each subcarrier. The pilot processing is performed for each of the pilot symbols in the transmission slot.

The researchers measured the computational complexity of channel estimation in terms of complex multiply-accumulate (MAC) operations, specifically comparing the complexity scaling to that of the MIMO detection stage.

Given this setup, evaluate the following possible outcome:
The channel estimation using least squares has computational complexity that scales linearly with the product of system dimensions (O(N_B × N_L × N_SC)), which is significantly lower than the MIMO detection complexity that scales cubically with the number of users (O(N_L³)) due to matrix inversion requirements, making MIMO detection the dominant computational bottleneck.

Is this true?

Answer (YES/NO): NO